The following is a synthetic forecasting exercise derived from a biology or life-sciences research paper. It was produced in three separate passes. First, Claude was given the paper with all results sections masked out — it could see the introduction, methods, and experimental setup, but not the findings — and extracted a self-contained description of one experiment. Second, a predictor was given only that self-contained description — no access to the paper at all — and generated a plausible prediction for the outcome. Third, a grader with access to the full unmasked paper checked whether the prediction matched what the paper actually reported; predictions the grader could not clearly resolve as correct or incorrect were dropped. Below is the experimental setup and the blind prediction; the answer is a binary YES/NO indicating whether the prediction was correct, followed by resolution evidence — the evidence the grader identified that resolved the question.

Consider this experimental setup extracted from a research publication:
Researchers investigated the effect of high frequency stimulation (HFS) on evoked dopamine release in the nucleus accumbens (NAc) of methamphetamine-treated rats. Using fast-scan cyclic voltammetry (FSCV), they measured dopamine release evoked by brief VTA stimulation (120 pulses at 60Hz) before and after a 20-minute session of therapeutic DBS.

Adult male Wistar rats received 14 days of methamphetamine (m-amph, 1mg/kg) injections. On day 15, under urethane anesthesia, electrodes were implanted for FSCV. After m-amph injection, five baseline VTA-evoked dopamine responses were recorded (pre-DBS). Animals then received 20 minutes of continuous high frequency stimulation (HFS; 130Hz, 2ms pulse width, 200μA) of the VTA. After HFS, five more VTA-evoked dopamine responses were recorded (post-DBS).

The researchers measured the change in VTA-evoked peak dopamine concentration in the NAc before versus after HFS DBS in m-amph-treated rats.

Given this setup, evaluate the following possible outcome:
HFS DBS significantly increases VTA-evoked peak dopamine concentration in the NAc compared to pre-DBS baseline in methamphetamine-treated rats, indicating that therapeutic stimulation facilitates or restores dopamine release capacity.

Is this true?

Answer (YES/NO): NO